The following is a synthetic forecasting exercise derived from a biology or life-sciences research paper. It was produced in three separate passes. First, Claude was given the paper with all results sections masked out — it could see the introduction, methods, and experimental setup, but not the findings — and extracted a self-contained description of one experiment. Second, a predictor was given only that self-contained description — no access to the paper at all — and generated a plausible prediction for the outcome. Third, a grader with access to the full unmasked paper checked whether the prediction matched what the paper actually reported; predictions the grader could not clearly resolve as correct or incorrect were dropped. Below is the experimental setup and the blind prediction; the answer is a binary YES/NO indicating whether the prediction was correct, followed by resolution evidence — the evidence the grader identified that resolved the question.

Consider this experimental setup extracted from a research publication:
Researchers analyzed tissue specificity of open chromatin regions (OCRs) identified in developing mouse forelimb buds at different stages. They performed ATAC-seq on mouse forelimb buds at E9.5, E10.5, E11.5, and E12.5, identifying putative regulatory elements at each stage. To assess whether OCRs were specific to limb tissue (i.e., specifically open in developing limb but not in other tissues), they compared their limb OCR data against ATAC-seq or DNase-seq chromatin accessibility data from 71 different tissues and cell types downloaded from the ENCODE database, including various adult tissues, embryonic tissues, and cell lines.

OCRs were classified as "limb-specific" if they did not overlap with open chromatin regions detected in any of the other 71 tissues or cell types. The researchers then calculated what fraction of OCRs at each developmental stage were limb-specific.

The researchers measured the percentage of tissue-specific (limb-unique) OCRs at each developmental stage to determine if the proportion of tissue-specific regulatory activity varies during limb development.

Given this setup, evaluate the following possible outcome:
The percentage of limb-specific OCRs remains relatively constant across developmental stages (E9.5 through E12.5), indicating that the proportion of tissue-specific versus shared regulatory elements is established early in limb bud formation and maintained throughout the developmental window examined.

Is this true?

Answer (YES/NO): NO